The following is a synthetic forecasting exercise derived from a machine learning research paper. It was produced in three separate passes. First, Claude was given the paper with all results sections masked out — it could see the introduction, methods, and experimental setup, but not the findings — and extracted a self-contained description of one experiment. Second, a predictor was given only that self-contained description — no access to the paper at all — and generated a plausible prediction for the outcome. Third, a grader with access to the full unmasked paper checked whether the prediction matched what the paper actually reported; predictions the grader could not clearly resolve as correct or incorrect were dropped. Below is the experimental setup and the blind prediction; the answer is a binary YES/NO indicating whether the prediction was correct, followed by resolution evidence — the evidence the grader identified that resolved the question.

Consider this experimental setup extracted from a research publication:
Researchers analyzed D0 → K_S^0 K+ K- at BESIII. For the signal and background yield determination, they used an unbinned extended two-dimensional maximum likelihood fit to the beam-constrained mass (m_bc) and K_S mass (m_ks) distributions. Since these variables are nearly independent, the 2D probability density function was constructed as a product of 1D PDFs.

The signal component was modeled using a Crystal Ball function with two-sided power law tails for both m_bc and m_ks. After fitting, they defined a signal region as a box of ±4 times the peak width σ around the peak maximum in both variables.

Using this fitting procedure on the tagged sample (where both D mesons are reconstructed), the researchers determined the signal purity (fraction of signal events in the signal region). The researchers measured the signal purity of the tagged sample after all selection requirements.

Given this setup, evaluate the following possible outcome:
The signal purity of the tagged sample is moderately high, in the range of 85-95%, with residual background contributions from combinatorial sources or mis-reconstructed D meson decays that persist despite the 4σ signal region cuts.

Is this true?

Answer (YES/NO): NO